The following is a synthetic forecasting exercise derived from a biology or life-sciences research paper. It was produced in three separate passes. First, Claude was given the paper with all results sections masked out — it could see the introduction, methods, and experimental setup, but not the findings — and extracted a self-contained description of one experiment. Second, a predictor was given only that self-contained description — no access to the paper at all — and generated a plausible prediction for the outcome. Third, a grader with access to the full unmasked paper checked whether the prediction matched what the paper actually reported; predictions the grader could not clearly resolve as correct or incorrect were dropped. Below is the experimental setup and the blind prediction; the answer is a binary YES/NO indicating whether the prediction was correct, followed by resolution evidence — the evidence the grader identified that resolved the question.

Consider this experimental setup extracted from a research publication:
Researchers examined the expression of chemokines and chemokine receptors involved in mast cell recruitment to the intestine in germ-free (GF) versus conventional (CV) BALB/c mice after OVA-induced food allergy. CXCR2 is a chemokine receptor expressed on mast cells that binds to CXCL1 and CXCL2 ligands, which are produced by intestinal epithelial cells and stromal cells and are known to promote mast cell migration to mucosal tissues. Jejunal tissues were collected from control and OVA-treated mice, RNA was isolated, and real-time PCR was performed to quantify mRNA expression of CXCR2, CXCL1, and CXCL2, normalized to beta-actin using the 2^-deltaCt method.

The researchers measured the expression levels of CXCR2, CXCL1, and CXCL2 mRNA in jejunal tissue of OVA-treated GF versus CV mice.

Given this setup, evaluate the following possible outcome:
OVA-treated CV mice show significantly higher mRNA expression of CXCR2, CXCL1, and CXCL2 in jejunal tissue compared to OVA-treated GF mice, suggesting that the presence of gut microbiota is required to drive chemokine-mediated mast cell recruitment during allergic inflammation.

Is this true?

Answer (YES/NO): YES